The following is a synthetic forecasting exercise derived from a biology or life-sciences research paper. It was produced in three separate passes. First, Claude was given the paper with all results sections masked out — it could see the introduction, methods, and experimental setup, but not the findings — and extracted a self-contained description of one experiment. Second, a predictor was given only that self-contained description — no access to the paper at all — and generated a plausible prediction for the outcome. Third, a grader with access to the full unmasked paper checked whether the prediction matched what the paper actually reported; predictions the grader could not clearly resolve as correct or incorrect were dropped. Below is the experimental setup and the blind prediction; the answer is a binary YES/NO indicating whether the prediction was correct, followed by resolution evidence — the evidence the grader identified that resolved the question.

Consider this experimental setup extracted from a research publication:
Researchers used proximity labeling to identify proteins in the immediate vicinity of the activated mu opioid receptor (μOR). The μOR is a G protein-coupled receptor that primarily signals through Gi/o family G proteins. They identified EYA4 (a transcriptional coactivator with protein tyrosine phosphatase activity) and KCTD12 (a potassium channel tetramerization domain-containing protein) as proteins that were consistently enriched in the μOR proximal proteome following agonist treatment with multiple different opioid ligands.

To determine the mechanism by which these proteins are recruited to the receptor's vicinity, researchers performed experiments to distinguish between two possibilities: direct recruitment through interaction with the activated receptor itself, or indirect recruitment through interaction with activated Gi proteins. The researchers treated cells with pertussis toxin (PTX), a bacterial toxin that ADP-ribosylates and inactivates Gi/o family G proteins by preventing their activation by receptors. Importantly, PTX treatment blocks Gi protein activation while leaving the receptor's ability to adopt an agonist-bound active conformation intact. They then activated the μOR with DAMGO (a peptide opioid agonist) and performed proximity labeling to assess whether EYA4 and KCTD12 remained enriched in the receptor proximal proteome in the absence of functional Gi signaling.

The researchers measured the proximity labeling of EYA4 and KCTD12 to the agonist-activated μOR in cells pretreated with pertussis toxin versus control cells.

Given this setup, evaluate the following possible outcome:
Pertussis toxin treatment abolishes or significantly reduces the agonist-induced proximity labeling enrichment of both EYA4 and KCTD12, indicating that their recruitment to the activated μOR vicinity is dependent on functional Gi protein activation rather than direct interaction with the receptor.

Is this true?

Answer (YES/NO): YES